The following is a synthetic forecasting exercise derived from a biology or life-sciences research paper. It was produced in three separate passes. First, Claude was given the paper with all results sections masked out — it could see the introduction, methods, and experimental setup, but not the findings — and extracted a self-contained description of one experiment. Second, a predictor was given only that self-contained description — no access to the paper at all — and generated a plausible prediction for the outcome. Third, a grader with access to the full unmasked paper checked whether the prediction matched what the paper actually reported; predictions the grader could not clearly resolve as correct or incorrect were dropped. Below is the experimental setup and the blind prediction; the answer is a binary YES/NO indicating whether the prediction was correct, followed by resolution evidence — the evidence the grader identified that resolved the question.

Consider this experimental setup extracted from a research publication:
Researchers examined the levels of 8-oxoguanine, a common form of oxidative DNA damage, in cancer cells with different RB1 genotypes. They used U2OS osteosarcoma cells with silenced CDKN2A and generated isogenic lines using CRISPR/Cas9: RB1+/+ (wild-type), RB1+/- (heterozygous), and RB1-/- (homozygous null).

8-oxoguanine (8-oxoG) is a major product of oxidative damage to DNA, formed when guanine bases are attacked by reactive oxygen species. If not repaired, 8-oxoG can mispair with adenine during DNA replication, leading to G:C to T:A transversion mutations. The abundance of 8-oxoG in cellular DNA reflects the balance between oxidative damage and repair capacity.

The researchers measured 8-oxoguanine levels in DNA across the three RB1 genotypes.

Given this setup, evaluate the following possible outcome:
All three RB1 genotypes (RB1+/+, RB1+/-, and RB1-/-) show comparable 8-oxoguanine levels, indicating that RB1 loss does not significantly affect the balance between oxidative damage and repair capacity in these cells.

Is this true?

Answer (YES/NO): NO